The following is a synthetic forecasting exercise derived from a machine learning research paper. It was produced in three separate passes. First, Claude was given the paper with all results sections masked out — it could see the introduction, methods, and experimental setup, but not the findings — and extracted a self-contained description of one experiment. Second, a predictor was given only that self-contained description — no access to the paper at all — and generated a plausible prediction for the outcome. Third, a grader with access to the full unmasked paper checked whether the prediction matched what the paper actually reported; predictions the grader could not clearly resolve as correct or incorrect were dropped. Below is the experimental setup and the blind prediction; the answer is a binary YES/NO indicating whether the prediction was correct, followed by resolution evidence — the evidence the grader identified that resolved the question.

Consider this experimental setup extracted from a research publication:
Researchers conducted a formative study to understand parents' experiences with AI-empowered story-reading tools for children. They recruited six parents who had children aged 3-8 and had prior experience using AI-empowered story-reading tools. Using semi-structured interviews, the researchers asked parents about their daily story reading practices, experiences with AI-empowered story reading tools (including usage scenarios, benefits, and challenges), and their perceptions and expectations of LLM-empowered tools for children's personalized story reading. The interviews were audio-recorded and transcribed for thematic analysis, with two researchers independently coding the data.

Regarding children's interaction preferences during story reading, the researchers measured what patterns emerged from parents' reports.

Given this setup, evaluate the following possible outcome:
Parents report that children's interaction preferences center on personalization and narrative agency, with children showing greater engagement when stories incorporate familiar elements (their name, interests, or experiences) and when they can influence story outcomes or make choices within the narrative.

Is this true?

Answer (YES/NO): NO